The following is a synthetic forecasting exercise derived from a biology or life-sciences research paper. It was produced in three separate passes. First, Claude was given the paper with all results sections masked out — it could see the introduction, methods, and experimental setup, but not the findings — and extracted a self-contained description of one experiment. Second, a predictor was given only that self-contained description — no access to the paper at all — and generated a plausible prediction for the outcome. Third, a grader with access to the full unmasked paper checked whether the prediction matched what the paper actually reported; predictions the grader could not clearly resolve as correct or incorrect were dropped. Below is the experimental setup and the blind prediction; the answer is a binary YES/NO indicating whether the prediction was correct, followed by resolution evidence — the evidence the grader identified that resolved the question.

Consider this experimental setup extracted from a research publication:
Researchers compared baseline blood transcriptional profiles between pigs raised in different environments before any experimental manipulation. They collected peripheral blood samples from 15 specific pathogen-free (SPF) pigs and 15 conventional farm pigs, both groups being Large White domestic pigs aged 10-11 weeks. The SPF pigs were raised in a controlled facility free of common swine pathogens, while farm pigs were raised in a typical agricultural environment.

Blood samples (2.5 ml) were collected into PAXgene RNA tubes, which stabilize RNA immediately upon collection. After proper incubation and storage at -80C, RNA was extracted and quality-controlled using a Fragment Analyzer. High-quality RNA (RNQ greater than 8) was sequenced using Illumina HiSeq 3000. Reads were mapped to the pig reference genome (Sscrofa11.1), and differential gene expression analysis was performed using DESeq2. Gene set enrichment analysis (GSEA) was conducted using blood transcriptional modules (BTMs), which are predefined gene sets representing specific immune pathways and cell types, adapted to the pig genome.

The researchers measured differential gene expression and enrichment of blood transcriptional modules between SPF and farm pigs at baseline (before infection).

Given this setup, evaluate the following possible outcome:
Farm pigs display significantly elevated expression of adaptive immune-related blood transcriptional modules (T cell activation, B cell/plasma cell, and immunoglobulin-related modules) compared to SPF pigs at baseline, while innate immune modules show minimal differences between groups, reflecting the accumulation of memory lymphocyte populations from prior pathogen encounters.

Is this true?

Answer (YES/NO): NO